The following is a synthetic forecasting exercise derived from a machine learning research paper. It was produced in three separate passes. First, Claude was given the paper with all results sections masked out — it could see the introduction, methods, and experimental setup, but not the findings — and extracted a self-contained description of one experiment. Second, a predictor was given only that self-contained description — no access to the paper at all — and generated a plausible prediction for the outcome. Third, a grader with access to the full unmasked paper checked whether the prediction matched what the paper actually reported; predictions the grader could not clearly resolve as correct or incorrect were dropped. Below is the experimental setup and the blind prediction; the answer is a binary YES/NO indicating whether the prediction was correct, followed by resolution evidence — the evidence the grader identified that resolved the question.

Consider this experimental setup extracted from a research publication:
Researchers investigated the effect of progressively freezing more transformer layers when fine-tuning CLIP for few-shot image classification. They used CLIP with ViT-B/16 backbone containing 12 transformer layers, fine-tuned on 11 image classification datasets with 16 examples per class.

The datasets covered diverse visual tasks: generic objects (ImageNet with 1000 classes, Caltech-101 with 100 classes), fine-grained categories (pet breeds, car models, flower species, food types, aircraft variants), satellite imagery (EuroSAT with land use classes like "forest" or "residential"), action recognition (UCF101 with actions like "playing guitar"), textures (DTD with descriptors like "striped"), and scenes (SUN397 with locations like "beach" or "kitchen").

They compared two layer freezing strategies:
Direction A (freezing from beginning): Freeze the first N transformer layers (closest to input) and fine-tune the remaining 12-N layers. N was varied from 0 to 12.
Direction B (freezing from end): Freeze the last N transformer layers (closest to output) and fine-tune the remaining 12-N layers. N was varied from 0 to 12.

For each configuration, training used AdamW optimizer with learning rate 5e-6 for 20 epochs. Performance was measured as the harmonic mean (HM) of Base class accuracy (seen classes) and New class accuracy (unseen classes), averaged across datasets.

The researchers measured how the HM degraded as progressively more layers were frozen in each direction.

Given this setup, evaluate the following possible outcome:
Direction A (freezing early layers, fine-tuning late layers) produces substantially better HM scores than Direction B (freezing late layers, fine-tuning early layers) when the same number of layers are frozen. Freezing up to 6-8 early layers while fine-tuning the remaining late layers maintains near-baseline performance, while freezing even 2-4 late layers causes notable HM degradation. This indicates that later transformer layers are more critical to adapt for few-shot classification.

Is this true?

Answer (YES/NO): NO